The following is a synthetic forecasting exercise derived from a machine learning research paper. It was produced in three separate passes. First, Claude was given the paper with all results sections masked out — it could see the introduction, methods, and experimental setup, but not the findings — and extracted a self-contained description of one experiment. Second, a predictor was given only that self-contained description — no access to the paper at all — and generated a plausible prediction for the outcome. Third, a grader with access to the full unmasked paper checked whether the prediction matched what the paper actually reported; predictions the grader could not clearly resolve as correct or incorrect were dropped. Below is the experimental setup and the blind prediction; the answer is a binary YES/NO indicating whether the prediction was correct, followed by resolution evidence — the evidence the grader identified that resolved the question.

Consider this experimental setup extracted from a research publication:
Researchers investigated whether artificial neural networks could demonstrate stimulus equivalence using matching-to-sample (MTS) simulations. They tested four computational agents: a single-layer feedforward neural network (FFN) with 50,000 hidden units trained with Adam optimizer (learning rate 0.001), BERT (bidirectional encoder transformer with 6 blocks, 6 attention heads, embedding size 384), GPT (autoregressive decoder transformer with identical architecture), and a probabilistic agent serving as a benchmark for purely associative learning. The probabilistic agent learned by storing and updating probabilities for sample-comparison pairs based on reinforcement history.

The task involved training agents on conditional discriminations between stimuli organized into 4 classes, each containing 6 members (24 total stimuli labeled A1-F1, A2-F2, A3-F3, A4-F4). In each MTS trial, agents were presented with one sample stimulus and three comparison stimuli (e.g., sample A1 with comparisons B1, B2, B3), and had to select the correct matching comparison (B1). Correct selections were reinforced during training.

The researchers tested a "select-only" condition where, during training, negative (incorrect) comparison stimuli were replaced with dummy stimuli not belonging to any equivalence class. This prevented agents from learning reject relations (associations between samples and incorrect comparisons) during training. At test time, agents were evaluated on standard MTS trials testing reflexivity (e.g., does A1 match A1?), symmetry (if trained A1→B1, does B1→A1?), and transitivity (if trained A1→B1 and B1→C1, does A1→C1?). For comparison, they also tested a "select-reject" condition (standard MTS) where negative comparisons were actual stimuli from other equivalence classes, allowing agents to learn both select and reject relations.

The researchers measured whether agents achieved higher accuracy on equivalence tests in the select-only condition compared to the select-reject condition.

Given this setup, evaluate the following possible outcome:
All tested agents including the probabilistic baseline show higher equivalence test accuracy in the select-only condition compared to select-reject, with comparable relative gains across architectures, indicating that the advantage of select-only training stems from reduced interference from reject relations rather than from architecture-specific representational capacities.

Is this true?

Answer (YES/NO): NO